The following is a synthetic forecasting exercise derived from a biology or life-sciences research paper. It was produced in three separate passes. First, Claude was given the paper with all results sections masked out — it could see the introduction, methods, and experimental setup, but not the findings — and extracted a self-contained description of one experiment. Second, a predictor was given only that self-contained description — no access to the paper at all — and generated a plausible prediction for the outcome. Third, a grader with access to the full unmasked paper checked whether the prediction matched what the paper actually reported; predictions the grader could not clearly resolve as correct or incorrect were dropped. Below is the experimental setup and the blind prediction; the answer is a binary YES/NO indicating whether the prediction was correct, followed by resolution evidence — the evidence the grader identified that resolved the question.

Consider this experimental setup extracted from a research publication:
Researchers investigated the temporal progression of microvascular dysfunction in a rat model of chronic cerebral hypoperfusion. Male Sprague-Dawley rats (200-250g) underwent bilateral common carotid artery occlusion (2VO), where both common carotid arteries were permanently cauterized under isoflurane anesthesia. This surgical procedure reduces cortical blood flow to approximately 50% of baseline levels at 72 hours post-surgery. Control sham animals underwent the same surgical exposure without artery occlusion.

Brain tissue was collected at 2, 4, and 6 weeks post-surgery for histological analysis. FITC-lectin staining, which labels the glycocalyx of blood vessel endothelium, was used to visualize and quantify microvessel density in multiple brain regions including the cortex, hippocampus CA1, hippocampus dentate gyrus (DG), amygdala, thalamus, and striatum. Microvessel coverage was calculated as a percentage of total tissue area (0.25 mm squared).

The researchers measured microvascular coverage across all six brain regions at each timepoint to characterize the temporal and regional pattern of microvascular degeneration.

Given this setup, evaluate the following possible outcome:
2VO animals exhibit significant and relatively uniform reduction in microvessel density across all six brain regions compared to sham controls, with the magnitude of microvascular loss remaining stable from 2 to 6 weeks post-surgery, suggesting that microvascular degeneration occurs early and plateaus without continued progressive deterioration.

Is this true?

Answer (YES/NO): NO